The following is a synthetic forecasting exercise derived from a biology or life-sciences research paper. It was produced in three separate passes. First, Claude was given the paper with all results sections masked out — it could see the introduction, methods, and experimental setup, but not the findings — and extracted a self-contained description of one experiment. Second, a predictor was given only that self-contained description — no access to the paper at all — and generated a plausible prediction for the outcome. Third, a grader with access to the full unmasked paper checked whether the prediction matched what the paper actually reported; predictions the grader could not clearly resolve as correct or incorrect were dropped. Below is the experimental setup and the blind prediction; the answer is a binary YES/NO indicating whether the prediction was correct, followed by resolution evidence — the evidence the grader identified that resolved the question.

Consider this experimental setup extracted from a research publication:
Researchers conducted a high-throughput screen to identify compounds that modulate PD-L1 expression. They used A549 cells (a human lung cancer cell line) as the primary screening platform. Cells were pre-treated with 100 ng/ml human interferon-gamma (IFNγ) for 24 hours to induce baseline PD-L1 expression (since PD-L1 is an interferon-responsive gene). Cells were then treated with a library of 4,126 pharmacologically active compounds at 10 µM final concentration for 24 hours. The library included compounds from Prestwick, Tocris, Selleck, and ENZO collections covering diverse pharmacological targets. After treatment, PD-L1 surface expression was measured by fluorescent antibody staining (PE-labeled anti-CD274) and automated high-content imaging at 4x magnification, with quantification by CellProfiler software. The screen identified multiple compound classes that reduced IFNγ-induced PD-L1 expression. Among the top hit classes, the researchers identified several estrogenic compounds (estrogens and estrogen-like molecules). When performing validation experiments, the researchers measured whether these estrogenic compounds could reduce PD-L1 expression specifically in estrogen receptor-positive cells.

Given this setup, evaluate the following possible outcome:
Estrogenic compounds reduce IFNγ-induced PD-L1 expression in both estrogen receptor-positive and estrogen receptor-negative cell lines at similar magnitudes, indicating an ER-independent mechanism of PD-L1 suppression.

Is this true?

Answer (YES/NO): NO